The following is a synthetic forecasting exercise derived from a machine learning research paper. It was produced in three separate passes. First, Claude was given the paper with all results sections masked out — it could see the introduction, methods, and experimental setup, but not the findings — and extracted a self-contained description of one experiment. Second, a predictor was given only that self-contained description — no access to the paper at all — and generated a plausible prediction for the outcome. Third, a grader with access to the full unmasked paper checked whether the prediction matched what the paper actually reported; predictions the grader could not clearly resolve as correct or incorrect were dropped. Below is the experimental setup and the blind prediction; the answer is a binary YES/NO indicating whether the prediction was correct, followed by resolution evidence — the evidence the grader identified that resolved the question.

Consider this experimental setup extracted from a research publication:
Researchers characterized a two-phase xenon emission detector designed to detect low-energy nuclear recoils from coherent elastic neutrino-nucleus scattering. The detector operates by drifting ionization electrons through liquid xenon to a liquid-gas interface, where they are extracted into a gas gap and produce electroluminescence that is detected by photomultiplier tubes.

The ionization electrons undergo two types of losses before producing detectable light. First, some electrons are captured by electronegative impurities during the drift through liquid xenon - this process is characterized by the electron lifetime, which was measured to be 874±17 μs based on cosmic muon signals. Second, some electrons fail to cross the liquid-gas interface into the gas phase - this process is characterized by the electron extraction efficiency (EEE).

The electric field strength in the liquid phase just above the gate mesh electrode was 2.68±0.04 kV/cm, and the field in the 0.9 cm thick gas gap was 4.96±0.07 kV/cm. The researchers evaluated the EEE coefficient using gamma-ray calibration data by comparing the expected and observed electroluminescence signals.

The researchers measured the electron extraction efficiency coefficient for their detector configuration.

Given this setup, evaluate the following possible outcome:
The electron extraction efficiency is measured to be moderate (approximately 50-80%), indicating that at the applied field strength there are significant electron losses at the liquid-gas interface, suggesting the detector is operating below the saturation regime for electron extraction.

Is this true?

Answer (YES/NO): NO